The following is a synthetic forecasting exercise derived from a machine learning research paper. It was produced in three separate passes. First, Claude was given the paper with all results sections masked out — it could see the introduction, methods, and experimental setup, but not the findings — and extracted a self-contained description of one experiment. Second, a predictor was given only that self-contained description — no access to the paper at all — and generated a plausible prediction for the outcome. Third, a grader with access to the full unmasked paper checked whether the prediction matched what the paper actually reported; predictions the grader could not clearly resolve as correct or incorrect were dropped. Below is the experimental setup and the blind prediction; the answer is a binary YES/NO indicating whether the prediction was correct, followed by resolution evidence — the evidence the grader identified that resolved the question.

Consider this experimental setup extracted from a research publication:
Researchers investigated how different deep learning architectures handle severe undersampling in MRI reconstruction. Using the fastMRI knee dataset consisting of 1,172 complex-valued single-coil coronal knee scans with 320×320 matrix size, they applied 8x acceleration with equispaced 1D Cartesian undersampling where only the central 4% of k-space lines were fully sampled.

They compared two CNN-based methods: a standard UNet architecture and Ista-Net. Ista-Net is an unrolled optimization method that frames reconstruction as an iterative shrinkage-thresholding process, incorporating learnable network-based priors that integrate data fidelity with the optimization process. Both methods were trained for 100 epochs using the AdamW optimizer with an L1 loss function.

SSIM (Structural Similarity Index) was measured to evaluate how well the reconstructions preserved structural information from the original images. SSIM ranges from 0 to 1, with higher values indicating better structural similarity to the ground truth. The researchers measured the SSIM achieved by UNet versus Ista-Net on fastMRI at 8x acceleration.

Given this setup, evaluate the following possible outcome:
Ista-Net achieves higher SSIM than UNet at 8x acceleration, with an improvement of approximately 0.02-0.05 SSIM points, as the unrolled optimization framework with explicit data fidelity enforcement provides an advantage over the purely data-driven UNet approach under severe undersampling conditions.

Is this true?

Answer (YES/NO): NO